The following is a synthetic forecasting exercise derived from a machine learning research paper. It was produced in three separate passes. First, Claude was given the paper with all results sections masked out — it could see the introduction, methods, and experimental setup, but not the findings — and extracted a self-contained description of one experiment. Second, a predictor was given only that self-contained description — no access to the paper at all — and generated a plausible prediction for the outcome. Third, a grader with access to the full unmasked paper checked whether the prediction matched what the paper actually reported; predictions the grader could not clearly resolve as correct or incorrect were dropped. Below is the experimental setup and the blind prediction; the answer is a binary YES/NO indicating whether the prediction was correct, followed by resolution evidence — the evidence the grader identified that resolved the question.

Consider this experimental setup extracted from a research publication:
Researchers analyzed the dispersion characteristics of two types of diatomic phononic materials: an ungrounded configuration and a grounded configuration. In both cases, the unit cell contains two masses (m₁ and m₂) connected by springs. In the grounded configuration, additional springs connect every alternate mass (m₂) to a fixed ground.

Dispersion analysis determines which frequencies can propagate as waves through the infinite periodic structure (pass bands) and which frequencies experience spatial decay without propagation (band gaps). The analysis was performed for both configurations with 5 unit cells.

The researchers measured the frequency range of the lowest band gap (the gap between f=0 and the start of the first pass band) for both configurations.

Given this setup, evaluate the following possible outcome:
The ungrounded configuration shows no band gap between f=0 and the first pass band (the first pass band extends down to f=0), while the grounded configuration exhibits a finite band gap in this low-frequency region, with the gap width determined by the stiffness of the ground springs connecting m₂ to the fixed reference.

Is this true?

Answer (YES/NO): YES